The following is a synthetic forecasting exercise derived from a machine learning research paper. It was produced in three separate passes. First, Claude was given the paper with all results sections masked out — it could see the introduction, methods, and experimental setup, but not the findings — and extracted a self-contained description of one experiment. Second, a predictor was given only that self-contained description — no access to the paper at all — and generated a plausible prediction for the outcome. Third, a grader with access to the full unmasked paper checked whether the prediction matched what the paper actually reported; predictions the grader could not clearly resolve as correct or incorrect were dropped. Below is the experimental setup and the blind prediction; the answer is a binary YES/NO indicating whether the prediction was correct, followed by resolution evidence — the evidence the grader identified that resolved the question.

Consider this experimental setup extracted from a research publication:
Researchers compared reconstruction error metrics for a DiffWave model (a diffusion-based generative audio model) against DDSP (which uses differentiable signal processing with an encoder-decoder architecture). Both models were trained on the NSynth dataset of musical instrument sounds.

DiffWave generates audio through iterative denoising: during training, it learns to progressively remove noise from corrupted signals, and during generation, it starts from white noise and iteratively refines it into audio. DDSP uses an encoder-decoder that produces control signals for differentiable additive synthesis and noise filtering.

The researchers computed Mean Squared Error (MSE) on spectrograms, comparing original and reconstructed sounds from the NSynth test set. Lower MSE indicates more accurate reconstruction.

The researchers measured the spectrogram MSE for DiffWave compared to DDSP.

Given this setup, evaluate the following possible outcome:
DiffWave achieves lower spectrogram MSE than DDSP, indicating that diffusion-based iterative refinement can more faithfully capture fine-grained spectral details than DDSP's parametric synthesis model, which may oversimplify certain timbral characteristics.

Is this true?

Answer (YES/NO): NO